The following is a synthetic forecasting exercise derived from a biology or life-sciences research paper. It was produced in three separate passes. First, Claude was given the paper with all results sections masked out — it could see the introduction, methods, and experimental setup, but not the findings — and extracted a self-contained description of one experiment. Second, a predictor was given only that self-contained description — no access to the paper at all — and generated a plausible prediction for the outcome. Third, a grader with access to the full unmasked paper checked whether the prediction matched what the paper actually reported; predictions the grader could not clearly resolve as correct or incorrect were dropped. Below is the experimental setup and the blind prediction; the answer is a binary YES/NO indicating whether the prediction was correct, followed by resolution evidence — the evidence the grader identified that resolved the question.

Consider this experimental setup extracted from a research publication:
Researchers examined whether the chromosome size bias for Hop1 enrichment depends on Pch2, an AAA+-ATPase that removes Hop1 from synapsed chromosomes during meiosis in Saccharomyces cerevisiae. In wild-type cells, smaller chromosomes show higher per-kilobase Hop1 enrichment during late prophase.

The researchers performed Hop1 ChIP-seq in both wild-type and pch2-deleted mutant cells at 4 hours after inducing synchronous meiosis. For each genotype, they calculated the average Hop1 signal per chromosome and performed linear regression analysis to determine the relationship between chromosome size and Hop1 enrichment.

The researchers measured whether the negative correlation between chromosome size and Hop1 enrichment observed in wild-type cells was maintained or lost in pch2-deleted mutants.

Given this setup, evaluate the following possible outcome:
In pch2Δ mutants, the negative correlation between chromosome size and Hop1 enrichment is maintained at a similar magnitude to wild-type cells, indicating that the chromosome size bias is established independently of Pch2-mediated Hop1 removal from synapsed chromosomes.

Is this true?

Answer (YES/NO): NO